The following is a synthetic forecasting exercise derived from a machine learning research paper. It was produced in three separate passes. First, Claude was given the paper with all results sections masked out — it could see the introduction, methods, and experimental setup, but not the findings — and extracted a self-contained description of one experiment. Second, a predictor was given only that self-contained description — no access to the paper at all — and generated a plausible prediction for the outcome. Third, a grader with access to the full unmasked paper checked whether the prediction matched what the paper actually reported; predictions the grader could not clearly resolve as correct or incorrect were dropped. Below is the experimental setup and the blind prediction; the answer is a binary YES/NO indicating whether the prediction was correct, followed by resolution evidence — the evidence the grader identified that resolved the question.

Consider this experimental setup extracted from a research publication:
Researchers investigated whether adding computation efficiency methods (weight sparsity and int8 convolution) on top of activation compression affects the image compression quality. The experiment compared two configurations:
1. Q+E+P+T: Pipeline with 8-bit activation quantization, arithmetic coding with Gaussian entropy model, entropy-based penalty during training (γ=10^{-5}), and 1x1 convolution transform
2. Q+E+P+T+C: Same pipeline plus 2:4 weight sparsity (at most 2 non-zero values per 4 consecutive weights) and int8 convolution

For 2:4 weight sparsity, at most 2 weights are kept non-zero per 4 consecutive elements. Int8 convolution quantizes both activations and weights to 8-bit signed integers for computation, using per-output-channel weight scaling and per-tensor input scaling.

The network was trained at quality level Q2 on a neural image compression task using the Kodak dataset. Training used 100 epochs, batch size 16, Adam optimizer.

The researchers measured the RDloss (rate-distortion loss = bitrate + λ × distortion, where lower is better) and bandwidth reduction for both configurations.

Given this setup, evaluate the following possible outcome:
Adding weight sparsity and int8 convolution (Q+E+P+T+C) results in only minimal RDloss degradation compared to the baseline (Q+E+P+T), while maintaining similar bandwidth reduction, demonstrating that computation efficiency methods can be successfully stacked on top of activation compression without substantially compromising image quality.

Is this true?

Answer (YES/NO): YES